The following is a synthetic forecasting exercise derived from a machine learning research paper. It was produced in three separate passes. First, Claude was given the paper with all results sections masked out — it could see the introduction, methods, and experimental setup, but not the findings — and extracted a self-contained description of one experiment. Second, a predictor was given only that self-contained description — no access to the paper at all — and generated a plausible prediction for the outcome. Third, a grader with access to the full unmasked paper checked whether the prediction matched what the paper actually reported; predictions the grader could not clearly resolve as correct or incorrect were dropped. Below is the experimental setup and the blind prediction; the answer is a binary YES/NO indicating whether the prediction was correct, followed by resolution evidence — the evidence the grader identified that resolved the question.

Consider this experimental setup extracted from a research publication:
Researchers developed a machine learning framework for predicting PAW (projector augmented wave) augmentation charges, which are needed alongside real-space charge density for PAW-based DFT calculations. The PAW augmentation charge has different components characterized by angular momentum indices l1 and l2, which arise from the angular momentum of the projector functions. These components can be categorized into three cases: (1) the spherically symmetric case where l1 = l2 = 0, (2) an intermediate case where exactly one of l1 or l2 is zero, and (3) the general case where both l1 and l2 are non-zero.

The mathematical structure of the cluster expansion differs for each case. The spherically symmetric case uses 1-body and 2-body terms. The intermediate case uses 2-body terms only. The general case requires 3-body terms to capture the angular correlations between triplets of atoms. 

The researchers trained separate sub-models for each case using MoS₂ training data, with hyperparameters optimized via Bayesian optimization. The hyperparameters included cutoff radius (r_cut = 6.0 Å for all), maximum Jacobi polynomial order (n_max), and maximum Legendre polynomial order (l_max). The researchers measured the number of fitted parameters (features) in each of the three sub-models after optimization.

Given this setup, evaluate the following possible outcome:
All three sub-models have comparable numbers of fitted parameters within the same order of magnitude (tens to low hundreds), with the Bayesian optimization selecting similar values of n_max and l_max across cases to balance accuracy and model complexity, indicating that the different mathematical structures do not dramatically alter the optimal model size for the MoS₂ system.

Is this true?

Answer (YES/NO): NO